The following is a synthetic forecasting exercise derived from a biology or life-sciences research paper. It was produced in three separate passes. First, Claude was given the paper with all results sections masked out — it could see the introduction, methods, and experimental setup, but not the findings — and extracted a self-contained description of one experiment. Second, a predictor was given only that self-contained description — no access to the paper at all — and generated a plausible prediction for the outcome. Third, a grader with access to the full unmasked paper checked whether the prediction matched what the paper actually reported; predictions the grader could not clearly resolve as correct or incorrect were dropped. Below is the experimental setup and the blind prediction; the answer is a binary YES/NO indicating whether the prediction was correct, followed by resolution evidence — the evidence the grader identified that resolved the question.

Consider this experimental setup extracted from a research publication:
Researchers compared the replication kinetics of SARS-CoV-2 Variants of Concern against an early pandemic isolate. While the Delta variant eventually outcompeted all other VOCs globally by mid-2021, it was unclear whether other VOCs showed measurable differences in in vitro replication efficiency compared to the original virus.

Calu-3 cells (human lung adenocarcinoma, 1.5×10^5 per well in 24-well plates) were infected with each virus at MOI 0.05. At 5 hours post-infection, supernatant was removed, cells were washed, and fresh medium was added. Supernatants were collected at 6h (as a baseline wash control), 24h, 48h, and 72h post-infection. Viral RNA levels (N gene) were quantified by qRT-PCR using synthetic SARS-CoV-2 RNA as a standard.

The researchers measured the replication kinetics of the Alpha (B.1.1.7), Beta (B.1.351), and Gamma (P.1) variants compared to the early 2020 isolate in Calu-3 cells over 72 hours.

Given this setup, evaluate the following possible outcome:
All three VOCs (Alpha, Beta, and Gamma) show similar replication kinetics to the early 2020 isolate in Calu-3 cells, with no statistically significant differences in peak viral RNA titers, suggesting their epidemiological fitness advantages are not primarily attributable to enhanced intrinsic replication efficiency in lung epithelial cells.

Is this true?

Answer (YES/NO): NO